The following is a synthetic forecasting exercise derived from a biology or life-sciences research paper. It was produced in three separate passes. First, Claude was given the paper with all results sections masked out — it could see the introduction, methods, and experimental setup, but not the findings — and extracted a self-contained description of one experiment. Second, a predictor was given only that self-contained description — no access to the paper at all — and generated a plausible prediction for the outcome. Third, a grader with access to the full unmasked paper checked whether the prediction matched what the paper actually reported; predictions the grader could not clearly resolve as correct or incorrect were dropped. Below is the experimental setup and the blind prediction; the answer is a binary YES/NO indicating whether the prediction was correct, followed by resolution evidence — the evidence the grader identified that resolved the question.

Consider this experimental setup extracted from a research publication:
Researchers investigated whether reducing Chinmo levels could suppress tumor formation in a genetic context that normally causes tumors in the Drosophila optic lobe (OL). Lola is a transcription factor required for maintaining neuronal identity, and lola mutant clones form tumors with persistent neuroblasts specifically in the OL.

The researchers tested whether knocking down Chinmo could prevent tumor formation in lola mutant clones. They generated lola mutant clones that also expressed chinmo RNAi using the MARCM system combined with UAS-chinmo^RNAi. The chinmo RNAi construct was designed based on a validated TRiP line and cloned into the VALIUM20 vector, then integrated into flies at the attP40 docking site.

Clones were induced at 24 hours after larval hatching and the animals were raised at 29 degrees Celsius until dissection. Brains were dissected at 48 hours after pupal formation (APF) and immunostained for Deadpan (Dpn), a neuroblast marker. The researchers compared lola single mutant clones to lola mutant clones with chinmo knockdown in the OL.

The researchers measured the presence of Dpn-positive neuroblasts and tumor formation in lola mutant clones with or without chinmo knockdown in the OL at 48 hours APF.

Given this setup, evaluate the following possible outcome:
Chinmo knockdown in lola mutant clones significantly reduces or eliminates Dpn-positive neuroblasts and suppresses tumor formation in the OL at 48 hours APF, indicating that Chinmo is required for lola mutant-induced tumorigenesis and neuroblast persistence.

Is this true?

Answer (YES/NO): YES